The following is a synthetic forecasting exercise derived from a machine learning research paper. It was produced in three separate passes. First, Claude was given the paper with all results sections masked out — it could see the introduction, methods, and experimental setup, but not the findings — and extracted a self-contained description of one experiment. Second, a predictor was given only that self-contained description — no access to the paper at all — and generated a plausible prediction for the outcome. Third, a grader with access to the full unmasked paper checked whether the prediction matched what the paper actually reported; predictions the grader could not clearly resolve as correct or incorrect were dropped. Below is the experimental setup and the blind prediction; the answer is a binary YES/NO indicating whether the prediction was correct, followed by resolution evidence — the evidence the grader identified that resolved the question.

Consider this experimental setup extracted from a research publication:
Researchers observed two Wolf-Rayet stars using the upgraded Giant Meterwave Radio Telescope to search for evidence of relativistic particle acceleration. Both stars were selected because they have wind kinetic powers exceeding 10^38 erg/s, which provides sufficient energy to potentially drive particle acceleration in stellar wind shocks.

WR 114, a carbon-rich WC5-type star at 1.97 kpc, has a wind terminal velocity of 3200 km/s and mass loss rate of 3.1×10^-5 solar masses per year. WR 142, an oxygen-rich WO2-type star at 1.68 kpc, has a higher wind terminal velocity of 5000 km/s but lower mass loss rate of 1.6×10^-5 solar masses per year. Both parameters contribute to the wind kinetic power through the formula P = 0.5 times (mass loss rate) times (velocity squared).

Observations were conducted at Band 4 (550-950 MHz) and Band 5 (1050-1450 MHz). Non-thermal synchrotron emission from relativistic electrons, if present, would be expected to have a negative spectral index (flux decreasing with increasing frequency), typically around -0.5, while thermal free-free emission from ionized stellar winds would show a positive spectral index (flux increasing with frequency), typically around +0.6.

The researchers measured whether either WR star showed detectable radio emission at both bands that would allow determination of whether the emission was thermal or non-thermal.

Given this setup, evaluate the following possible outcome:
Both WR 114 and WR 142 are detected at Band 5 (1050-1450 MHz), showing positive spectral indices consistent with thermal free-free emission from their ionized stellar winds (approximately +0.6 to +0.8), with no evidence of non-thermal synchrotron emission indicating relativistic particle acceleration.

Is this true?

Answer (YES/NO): NO